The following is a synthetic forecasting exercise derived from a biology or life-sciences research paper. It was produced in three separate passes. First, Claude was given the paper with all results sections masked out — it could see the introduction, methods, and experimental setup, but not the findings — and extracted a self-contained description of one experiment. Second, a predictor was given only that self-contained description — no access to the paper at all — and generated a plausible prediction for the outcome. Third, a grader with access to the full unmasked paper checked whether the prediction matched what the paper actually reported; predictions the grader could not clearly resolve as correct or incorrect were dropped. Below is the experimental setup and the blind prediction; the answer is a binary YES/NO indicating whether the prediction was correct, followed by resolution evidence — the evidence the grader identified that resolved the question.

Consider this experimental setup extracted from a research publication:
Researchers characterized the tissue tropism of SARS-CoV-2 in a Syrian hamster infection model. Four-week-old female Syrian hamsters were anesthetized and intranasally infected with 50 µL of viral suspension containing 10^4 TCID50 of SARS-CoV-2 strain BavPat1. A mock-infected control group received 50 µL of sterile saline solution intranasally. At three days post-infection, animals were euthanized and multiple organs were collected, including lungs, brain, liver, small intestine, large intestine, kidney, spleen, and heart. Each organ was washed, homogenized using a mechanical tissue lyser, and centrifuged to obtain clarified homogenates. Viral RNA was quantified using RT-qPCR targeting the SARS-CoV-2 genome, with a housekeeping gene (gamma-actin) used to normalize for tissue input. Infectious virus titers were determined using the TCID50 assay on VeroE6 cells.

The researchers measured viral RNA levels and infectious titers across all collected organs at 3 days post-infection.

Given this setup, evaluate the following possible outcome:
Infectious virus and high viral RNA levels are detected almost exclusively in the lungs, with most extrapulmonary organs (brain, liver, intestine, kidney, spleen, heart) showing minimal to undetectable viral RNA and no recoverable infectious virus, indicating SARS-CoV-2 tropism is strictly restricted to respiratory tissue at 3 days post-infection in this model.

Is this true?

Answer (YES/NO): NO